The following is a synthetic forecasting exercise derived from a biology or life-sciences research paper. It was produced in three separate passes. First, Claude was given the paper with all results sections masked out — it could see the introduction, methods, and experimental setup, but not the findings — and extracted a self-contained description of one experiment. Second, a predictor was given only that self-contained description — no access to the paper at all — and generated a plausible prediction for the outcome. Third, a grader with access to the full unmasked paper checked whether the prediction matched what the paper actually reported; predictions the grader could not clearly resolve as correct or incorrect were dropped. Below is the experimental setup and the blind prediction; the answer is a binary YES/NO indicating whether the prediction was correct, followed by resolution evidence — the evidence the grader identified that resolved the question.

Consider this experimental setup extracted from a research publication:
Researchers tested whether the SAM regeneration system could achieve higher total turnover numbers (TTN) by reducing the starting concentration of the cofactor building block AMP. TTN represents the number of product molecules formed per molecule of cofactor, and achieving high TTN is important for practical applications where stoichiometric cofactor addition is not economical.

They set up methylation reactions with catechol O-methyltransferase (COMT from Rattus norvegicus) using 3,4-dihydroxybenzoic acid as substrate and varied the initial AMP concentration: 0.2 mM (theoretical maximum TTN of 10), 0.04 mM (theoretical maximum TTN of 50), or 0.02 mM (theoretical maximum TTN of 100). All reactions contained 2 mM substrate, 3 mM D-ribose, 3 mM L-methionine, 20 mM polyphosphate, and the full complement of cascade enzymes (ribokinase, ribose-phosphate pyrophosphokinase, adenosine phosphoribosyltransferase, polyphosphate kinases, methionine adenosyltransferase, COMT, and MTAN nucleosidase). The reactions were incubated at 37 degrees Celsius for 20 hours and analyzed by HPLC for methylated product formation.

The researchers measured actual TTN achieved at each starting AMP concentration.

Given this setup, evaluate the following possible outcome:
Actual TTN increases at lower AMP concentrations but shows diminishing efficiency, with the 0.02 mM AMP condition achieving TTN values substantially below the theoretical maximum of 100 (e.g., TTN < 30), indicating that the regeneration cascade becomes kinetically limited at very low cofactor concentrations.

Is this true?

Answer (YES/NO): NO